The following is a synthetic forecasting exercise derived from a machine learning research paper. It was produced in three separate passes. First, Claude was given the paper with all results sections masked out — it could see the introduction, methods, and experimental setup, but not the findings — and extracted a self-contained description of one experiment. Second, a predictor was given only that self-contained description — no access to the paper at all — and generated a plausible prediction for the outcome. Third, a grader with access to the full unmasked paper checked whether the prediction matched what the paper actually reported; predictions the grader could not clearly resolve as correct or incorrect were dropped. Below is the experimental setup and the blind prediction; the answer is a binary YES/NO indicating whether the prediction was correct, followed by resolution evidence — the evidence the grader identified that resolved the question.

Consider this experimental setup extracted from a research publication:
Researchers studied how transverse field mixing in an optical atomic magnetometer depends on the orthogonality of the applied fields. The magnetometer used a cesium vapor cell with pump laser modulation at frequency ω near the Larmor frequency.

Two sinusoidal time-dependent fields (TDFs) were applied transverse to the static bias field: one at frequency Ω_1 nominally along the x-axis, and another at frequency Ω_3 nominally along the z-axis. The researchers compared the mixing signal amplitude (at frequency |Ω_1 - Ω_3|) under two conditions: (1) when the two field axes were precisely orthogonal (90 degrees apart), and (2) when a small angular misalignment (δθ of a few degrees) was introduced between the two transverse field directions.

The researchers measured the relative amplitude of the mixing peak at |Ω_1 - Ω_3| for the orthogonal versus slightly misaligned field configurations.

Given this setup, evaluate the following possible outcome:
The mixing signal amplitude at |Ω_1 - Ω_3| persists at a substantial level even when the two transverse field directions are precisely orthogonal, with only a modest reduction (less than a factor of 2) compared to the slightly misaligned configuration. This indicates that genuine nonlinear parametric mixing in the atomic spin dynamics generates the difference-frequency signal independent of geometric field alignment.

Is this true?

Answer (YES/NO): NO